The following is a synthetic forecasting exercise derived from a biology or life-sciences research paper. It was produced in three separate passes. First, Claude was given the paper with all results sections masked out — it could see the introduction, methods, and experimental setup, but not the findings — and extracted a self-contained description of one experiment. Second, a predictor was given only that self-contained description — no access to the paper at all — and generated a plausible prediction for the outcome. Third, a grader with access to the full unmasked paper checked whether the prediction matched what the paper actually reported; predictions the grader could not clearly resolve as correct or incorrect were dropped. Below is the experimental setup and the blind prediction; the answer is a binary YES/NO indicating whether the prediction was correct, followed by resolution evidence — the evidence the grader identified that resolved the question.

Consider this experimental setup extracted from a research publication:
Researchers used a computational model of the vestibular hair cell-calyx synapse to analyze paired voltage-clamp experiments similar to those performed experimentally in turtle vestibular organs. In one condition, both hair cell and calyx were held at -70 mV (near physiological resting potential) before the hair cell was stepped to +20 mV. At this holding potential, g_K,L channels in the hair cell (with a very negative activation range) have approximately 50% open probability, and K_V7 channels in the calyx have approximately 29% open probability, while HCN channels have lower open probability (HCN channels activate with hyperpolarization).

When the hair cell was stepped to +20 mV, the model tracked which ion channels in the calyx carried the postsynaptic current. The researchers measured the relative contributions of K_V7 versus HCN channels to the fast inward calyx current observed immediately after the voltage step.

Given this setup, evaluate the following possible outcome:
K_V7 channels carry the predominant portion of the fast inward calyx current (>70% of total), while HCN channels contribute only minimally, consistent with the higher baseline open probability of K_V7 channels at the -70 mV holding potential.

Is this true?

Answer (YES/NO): YES